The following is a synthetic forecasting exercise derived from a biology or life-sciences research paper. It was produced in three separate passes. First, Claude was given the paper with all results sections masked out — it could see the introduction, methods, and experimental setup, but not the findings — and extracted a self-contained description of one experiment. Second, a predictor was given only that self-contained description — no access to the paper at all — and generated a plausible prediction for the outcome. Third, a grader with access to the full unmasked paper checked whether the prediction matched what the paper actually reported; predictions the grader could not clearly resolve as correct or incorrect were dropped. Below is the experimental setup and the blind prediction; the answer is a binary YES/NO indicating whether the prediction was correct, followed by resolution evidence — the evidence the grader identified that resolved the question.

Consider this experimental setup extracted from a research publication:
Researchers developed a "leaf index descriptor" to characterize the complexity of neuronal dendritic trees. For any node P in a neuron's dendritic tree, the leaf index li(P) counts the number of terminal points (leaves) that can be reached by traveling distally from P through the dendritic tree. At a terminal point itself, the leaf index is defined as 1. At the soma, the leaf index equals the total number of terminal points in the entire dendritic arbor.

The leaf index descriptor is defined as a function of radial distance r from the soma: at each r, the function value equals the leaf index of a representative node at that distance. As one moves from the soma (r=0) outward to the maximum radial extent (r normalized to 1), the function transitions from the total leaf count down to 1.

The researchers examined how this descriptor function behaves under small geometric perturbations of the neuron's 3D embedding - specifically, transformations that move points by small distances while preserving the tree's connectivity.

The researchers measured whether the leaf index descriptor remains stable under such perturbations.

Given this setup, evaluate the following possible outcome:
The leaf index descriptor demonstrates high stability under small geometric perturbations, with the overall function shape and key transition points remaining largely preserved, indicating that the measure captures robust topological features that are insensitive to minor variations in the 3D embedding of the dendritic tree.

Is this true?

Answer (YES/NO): YES